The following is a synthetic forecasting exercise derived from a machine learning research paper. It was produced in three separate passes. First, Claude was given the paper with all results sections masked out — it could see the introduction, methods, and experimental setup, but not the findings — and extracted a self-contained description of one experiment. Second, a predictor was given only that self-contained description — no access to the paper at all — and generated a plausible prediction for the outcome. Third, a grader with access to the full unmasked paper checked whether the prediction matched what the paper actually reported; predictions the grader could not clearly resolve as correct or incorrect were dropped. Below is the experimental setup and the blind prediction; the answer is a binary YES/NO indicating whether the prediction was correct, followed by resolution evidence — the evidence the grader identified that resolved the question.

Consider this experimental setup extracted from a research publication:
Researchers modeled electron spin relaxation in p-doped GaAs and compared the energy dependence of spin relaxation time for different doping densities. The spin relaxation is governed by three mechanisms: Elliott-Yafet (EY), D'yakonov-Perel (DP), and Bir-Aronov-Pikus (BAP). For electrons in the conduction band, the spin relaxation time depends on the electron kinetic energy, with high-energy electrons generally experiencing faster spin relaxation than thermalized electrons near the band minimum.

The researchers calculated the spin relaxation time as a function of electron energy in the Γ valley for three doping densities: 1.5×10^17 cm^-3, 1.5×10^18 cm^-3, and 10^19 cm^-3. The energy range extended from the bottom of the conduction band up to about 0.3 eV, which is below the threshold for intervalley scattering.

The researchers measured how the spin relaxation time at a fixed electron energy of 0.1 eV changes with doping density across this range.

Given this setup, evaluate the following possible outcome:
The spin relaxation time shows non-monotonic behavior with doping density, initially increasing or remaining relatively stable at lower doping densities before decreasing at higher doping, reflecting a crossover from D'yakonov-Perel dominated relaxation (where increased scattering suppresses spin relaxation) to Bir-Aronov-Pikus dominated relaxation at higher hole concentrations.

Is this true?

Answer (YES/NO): NO